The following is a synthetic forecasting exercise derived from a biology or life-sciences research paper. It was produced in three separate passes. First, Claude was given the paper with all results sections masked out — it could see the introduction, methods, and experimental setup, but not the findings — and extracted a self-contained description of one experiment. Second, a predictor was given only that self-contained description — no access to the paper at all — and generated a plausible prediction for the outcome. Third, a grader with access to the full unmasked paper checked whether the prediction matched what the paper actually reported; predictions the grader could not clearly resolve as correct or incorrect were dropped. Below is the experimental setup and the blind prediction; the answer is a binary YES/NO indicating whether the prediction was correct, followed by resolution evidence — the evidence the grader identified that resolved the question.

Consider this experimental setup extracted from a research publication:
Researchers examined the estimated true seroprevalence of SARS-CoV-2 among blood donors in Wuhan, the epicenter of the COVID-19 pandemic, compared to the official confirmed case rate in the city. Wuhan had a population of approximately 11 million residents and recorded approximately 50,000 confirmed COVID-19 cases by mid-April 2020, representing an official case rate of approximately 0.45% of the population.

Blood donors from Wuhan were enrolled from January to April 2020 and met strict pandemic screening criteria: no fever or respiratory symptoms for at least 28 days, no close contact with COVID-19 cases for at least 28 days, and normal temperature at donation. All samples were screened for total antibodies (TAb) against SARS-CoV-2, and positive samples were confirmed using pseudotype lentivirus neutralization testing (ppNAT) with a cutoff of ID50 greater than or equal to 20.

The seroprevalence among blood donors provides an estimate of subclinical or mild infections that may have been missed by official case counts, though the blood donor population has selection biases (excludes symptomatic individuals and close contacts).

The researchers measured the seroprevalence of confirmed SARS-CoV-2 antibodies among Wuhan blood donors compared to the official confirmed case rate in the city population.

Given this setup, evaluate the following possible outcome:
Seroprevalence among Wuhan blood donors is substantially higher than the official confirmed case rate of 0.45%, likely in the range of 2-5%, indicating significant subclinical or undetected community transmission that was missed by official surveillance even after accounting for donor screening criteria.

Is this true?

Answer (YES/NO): YES